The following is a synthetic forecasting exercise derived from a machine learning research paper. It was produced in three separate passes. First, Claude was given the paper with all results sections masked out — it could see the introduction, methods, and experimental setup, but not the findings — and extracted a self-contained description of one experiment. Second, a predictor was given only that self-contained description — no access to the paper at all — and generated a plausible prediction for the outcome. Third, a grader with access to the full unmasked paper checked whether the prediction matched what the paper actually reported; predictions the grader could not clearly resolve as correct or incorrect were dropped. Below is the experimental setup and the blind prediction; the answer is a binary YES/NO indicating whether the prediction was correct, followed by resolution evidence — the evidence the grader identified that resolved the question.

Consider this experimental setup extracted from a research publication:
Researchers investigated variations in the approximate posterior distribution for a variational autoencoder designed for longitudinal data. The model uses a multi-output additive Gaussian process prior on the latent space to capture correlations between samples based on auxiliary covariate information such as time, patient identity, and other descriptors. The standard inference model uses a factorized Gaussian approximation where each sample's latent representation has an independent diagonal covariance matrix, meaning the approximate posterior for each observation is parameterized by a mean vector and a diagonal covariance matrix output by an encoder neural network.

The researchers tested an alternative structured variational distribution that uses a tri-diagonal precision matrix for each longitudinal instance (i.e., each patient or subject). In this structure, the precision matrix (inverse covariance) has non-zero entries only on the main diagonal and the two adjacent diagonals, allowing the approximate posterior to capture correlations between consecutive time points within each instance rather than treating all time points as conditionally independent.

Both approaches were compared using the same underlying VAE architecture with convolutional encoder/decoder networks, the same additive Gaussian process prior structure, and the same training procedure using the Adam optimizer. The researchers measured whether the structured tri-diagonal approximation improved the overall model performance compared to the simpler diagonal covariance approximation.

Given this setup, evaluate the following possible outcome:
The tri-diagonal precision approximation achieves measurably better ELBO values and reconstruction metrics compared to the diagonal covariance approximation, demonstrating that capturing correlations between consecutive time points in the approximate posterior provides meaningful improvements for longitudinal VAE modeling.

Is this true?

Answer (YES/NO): NO